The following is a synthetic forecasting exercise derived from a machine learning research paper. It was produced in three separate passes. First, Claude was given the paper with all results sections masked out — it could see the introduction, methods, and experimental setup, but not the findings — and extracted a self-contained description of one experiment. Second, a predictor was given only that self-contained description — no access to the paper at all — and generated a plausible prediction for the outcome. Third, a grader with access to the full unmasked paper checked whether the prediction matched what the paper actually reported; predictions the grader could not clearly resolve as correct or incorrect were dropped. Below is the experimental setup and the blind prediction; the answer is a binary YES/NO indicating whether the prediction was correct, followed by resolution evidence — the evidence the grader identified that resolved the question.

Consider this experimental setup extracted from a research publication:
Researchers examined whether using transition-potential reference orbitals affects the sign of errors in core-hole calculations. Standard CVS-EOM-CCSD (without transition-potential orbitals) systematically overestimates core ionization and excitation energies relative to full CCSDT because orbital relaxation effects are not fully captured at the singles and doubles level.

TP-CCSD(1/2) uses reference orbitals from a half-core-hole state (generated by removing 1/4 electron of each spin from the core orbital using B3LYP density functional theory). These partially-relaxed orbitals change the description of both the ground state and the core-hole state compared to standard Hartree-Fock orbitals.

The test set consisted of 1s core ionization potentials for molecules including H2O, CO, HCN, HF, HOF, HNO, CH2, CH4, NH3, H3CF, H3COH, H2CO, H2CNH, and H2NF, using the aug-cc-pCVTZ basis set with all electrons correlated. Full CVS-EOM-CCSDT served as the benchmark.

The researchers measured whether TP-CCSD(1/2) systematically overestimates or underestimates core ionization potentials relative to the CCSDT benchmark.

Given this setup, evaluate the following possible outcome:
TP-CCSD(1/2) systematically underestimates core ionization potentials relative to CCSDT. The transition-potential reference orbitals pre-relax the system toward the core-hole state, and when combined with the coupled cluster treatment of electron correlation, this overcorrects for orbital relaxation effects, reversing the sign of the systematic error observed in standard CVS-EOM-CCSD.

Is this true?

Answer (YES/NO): YES